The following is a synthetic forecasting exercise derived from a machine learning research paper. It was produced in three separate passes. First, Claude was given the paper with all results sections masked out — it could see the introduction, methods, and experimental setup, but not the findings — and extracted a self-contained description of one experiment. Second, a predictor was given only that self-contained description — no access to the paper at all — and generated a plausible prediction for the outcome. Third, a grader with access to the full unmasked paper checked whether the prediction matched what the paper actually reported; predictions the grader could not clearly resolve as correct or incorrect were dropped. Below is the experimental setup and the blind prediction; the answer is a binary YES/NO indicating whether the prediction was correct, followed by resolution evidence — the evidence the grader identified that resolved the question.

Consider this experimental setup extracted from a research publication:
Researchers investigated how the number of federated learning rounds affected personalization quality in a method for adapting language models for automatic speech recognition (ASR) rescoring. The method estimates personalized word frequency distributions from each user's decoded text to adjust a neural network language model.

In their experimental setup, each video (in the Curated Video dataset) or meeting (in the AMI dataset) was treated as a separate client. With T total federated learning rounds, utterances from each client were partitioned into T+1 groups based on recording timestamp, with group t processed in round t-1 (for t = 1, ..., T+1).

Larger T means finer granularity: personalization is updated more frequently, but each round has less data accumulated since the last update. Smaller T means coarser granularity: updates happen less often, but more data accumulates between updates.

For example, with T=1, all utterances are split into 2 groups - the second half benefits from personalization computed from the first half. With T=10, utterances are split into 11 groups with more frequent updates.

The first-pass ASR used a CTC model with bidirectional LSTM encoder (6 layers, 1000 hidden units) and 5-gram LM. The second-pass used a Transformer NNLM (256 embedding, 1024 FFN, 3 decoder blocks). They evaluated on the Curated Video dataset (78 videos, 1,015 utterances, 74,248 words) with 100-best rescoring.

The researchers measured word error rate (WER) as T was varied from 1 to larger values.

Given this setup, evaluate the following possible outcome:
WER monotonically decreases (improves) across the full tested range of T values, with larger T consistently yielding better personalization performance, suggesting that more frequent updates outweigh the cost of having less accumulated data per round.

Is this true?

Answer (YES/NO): YES